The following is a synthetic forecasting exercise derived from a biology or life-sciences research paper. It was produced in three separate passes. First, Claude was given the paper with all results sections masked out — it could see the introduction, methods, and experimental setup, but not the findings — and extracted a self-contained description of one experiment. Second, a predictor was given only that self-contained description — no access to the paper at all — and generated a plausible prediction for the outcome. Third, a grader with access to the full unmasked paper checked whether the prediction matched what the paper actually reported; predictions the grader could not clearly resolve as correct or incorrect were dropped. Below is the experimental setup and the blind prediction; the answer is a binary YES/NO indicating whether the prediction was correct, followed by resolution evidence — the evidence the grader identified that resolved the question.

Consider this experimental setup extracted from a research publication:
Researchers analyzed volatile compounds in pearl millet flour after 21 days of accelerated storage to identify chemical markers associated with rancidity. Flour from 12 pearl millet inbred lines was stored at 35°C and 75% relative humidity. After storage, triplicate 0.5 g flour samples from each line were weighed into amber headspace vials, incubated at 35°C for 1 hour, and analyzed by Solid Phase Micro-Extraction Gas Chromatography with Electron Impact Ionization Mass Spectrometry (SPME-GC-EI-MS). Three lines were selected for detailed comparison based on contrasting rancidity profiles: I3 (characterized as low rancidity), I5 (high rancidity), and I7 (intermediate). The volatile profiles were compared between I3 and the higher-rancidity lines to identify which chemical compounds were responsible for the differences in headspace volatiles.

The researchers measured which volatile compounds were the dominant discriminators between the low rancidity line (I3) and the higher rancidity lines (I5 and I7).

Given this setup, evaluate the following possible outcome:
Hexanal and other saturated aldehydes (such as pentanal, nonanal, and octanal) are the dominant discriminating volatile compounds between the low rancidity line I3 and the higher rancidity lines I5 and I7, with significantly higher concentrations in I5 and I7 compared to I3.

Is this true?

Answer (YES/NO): NO